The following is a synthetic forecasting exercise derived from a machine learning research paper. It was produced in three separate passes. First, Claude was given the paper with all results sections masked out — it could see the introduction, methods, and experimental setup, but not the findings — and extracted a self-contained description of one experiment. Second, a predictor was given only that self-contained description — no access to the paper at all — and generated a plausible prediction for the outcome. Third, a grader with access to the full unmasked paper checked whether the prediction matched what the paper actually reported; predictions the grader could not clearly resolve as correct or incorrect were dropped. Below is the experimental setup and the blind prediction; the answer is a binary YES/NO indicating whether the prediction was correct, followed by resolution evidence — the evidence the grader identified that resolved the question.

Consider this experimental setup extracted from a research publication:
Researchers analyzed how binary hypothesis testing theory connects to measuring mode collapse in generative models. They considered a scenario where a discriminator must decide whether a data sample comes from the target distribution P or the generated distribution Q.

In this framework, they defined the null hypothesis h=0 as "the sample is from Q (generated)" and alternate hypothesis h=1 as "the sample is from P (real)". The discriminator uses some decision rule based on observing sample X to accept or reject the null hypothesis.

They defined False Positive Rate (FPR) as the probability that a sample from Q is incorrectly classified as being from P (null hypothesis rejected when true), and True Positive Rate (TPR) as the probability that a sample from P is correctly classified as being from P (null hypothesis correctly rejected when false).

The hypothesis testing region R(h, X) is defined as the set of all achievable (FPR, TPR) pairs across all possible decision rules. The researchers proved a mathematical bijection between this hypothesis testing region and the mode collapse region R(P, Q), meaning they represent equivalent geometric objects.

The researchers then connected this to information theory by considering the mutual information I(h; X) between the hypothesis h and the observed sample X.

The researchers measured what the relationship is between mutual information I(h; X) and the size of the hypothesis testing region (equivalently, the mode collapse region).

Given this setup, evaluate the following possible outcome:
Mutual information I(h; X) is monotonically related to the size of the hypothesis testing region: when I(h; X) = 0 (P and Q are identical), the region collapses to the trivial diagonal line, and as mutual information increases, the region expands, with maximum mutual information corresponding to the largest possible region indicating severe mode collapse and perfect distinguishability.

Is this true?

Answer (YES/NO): YES